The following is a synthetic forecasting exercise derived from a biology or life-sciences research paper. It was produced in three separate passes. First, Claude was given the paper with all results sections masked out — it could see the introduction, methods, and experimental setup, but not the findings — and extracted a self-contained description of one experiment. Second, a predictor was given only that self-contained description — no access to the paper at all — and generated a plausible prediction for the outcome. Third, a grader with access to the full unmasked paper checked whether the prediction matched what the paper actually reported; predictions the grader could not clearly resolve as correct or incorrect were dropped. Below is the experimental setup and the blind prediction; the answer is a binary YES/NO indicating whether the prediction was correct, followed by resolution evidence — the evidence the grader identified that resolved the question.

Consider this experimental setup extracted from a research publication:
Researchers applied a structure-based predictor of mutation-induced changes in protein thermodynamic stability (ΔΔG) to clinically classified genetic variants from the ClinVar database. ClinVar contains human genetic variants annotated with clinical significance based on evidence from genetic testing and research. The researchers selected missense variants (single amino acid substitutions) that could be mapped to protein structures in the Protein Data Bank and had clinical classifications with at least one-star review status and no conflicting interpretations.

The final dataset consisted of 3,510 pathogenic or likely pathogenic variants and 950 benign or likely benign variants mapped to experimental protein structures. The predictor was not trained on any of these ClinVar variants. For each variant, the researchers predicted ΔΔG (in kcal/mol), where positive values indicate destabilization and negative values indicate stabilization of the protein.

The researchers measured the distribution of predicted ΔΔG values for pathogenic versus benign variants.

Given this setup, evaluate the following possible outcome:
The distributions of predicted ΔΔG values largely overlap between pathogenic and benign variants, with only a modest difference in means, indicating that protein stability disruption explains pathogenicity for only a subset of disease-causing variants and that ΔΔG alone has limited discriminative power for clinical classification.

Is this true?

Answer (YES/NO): YES